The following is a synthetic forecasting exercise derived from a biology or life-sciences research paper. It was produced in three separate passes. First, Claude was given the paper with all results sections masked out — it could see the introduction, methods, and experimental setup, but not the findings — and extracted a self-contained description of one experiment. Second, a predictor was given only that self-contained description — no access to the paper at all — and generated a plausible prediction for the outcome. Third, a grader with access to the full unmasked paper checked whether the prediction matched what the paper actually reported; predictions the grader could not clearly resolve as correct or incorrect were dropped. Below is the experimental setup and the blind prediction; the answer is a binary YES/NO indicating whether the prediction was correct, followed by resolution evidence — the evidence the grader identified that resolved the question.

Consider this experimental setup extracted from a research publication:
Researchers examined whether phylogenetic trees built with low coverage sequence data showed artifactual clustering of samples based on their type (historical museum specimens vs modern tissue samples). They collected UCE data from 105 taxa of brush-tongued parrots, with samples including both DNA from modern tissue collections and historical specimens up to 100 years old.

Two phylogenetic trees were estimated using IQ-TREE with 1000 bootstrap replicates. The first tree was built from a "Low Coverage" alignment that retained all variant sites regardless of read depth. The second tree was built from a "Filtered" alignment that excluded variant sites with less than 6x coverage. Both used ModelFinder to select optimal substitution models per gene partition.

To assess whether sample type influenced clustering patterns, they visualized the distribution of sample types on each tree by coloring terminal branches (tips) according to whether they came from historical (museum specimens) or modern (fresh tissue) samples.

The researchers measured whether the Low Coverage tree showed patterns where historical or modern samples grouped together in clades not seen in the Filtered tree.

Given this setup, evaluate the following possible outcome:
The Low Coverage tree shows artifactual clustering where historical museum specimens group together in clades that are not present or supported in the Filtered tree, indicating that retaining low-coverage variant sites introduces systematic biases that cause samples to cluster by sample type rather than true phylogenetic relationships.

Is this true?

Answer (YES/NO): YES